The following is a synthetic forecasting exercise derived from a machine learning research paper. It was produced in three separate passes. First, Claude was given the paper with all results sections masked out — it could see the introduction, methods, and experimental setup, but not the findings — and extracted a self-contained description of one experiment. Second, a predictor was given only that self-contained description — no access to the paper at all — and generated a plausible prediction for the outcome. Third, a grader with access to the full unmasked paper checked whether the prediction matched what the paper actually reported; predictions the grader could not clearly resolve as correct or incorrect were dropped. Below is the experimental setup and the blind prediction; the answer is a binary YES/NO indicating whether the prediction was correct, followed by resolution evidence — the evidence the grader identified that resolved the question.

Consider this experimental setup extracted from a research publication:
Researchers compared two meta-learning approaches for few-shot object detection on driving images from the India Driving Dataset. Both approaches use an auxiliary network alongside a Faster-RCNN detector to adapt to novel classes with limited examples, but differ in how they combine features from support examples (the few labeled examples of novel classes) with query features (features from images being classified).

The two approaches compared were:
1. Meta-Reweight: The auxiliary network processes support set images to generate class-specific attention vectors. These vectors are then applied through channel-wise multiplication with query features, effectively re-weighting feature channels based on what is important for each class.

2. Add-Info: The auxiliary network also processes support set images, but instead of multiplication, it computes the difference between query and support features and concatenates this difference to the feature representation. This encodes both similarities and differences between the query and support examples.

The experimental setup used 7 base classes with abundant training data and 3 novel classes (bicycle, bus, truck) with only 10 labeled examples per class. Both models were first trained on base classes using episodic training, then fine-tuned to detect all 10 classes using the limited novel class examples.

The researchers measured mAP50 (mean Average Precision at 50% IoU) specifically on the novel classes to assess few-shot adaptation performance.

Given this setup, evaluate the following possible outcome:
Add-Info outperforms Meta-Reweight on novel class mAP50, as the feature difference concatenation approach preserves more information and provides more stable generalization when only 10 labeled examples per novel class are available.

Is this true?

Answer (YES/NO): NO